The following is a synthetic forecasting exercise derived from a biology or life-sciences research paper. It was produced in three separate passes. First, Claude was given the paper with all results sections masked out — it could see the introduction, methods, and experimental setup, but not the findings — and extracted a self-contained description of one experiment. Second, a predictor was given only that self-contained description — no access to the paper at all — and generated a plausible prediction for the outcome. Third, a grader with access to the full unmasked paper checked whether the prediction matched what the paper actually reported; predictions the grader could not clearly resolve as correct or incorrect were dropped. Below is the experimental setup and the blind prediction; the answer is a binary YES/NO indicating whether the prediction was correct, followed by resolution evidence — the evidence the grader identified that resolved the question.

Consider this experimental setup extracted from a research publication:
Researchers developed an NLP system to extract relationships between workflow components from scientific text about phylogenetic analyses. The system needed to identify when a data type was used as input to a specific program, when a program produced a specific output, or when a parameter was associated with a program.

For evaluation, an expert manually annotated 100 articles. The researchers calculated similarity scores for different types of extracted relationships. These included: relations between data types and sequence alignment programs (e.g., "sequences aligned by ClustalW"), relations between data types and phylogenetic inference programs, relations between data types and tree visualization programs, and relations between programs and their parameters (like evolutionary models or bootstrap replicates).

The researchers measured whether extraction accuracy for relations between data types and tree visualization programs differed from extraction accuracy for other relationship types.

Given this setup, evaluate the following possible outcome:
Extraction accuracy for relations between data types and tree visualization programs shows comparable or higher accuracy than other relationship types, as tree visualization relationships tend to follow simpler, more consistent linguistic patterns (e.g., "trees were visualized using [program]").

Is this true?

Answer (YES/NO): YES